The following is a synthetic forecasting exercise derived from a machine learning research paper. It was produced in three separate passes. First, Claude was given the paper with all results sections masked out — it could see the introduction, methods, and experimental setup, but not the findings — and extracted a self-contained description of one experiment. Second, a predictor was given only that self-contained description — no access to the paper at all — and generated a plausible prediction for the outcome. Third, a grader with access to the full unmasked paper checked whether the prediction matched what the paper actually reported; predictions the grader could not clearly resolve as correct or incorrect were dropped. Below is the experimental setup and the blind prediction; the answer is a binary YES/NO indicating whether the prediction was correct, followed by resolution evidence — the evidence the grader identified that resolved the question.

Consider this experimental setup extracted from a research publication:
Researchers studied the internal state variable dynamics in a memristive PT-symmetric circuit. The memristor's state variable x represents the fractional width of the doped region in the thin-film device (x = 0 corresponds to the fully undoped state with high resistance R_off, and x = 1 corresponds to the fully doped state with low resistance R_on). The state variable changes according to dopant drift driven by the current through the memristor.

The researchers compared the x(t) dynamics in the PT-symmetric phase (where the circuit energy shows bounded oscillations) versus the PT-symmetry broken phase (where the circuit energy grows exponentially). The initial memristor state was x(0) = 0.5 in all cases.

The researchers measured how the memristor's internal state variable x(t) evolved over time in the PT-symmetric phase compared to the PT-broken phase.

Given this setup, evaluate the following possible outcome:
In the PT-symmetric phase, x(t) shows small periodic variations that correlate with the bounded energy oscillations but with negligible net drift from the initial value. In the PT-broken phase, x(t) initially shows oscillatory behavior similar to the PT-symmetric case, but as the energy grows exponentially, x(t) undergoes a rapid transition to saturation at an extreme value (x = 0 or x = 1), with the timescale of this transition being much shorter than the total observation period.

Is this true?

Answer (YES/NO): NO